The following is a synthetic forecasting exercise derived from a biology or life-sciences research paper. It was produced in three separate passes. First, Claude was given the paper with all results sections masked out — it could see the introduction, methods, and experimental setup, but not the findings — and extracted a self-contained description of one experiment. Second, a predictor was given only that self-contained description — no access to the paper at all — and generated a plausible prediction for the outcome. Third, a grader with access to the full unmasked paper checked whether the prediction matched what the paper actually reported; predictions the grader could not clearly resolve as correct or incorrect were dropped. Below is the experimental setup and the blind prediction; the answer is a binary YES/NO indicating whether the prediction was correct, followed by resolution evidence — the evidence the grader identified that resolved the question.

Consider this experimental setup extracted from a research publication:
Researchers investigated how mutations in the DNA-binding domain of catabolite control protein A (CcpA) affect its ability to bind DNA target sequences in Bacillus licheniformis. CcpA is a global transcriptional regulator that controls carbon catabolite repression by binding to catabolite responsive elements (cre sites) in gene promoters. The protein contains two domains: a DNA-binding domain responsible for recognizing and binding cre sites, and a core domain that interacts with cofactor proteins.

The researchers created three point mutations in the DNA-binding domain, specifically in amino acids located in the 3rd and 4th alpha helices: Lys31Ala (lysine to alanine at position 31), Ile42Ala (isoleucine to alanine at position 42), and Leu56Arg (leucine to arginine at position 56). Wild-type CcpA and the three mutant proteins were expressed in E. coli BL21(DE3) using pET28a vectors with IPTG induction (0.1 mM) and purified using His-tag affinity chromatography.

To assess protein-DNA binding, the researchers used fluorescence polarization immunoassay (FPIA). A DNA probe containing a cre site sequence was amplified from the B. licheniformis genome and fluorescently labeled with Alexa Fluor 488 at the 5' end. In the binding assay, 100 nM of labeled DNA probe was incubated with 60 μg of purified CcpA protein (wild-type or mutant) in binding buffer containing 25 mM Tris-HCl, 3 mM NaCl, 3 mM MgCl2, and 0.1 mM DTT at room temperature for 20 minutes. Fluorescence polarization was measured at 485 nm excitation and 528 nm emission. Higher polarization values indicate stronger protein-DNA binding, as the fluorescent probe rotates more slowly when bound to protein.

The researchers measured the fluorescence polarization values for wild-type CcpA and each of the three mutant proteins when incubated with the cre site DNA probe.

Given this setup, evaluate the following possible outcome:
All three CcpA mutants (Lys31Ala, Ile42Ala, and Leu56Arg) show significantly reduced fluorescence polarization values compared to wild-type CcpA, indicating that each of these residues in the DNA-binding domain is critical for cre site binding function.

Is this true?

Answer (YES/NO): NO